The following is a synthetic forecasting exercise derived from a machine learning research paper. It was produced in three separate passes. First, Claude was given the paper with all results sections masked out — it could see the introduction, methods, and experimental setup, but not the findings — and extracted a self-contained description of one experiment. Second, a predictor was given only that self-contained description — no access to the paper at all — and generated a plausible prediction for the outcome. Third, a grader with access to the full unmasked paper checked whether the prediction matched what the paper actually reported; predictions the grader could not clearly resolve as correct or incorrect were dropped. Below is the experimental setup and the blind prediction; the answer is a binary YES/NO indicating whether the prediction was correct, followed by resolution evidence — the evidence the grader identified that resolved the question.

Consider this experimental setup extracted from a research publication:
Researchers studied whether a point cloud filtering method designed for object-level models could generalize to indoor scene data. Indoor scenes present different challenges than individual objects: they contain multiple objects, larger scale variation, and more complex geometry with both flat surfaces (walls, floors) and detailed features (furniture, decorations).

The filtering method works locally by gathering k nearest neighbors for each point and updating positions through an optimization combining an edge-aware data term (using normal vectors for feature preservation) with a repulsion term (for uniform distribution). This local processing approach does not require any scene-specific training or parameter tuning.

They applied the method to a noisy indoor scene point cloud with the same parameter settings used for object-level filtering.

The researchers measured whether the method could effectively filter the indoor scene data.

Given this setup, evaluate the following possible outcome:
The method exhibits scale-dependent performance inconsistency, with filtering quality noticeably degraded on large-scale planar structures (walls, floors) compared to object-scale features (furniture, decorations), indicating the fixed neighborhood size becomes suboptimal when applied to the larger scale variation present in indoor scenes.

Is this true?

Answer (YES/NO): NO